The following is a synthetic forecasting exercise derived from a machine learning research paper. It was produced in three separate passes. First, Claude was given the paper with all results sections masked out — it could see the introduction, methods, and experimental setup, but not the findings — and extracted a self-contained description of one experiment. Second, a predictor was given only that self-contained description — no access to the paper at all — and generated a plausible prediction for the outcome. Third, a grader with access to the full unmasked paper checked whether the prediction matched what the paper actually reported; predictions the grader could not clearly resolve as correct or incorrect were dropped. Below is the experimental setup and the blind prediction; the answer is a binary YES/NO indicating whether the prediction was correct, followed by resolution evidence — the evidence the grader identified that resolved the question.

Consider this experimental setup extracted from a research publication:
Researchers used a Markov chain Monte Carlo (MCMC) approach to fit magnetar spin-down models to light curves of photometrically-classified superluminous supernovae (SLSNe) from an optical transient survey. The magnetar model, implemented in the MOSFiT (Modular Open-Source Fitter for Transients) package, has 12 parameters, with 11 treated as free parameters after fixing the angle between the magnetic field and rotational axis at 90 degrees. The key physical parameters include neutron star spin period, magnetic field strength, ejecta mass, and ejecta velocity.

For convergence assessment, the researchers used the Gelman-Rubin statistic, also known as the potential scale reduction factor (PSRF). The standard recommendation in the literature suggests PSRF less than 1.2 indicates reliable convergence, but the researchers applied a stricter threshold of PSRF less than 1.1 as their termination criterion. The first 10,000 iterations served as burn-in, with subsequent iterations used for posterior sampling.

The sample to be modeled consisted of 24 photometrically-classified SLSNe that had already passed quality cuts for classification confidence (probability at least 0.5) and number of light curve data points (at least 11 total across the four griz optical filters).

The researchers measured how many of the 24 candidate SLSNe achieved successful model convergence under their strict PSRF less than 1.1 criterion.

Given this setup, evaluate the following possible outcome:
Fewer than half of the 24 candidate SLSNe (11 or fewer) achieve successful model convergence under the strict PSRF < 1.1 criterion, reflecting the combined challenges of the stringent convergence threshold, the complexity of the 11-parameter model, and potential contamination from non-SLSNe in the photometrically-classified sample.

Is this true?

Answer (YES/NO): NO